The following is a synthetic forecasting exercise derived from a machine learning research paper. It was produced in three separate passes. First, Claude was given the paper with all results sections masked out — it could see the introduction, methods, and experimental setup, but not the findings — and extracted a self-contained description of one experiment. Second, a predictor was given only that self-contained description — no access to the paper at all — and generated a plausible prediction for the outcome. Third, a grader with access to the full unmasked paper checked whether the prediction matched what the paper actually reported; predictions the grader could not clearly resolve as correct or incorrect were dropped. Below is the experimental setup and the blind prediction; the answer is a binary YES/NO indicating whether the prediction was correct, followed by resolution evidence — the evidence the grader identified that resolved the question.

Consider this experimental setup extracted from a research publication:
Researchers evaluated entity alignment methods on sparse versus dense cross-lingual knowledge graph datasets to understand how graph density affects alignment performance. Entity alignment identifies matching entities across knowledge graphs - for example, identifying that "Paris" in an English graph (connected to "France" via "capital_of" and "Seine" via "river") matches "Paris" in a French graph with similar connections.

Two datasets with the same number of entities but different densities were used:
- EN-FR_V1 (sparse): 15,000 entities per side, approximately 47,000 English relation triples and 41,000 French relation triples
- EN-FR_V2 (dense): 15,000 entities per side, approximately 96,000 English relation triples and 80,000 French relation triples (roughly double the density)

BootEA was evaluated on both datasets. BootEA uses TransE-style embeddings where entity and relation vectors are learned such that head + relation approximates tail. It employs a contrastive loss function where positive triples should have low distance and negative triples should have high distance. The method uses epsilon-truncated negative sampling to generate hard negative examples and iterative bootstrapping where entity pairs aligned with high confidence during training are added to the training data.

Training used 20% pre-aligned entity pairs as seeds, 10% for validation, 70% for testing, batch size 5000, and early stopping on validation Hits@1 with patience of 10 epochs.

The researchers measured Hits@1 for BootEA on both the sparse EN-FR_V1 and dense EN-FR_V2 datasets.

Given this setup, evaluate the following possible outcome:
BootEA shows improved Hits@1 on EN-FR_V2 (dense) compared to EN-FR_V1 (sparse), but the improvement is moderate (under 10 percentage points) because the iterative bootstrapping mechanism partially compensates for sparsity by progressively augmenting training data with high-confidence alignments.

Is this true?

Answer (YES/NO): NO